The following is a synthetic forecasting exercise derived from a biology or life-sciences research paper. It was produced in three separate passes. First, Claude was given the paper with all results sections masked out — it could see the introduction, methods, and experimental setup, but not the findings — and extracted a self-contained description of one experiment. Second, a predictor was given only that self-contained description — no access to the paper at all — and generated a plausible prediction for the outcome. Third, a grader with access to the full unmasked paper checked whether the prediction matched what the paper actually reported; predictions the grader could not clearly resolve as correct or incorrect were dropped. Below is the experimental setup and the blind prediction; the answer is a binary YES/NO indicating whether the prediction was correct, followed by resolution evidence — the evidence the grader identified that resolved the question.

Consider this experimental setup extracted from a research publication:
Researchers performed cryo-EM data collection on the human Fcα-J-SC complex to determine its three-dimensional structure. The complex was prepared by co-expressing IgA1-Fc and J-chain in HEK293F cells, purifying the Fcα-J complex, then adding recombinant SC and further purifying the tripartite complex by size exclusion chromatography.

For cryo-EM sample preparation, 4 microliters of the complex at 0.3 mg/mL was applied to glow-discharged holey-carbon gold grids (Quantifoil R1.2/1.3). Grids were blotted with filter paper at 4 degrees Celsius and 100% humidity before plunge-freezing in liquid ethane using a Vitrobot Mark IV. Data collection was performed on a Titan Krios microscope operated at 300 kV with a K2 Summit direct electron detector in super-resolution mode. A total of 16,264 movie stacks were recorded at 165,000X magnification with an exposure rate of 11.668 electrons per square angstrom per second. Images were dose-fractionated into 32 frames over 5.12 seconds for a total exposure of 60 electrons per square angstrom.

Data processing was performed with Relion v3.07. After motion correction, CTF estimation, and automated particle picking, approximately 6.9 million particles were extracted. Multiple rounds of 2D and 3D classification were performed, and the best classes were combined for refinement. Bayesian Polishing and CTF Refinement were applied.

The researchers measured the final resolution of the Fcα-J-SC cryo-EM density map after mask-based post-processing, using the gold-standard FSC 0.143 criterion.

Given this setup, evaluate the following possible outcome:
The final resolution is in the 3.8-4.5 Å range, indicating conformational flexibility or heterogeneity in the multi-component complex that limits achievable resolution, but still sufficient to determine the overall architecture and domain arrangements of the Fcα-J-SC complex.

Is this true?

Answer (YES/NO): NO